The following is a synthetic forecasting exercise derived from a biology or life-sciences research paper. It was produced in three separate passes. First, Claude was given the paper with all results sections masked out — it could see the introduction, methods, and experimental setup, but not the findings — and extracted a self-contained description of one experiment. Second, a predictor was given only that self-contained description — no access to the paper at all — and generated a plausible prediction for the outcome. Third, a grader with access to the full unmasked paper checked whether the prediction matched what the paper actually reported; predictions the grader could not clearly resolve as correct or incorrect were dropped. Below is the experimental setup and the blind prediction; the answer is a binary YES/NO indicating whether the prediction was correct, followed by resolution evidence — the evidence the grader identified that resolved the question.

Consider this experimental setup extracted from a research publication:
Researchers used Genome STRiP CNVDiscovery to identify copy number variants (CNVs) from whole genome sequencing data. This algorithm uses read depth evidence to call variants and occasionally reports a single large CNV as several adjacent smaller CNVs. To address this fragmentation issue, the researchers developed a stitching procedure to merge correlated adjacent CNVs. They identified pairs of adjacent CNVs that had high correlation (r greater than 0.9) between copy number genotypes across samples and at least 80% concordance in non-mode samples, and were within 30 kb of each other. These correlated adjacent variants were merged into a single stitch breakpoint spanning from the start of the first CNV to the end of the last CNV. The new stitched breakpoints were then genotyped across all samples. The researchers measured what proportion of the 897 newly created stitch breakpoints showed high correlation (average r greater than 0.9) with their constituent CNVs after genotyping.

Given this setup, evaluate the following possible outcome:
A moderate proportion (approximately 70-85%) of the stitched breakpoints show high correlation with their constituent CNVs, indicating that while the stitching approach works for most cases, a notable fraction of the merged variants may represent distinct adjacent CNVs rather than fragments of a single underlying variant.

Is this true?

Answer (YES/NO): NO